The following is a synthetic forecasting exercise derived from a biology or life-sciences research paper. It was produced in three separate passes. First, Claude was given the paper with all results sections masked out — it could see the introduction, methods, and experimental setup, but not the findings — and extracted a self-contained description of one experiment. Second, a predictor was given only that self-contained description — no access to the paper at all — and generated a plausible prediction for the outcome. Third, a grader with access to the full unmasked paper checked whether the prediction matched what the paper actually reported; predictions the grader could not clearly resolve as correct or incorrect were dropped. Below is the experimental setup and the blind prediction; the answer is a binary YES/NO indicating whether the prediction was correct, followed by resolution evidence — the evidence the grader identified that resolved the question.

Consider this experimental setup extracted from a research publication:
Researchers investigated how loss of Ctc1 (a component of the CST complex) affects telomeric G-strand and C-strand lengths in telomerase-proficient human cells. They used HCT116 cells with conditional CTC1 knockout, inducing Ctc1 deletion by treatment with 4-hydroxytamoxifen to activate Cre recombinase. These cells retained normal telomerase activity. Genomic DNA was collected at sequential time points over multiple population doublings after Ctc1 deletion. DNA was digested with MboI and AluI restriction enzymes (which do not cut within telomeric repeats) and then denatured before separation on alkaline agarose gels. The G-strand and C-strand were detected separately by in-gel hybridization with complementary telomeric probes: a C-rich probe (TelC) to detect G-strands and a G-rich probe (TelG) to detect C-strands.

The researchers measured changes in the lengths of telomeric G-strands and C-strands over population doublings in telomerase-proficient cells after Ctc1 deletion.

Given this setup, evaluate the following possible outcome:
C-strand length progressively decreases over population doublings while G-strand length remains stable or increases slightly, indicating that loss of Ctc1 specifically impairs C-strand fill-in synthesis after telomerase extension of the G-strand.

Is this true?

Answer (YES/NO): NO